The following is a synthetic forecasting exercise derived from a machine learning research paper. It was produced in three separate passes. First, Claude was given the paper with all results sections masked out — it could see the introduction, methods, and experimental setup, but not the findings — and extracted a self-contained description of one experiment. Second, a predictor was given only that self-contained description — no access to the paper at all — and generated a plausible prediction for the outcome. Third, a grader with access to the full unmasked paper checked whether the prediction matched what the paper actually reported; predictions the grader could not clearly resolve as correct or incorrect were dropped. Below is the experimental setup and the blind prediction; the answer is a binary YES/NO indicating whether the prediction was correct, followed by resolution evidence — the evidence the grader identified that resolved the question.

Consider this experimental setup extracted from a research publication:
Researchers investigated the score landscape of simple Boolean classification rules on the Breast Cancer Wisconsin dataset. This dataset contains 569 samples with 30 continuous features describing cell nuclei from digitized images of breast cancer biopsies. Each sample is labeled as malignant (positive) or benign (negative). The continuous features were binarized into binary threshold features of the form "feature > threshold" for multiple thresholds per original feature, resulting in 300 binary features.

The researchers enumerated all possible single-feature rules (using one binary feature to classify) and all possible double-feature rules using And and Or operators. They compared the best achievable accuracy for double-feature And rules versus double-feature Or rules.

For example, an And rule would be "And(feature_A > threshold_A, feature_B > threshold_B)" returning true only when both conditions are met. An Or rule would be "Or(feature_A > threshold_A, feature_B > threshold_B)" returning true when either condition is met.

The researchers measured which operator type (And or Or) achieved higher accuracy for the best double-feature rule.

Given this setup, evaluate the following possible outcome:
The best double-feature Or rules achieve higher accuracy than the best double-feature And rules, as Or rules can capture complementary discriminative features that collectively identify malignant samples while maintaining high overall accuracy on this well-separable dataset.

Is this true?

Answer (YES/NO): NO